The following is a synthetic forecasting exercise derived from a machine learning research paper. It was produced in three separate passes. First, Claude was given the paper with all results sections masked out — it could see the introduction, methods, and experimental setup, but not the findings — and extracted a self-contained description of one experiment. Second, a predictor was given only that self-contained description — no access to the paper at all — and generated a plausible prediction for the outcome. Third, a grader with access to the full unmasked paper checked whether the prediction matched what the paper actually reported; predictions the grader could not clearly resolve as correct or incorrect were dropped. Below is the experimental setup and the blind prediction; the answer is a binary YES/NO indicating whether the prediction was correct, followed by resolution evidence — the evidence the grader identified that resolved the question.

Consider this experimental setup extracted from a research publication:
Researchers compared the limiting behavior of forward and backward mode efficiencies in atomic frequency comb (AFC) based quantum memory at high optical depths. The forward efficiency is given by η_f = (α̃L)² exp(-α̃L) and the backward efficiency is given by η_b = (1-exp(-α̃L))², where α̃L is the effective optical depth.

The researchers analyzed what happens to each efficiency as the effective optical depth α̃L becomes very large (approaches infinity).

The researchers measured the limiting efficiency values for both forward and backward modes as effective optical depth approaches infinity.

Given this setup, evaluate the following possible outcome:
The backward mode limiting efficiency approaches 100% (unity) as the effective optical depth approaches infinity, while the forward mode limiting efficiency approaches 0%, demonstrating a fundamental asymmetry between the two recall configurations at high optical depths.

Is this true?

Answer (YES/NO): YES